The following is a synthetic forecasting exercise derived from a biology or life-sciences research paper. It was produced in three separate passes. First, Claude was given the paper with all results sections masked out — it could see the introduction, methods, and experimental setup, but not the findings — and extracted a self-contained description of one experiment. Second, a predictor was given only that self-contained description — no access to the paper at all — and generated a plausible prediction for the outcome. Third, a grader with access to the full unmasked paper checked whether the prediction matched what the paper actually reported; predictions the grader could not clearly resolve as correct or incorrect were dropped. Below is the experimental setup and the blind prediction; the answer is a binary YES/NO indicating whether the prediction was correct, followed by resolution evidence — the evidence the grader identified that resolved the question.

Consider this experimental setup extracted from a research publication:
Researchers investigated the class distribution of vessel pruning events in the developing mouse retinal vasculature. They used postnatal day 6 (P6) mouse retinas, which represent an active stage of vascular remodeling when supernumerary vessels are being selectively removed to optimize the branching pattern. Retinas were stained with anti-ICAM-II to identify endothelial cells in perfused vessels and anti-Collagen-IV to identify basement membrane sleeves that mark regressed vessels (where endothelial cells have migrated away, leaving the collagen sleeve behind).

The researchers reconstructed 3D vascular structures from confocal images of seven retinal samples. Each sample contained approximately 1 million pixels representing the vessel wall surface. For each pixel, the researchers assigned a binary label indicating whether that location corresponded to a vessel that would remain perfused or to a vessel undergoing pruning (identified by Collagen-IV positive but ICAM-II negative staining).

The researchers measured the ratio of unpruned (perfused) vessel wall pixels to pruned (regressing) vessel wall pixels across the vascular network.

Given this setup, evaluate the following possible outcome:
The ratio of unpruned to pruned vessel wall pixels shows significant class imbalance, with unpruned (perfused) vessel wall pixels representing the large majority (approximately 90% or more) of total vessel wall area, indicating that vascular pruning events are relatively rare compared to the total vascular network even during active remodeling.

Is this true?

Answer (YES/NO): YES